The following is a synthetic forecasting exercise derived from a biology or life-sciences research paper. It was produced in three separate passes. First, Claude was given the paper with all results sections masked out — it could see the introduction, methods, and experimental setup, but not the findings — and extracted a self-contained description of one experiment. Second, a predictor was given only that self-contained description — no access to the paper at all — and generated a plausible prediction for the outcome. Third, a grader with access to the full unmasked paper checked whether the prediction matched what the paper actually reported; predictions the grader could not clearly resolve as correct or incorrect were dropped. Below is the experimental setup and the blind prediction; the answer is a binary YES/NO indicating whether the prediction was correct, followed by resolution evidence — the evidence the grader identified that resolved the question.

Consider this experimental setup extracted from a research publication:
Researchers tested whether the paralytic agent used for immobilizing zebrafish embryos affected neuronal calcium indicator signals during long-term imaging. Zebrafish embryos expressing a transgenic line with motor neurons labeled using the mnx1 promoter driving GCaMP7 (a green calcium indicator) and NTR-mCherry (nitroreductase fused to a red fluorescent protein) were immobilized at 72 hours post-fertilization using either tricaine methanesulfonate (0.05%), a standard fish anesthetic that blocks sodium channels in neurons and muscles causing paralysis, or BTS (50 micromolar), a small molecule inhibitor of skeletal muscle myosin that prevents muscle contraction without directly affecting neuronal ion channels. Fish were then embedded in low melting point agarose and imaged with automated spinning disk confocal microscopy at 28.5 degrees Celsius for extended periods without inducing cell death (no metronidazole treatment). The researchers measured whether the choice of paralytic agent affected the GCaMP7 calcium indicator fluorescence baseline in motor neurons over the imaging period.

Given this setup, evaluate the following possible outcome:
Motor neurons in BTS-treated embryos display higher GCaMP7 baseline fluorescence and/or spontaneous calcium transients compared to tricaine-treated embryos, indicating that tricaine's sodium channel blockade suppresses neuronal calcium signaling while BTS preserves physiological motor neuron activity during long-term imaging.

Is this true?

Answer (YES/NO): YES